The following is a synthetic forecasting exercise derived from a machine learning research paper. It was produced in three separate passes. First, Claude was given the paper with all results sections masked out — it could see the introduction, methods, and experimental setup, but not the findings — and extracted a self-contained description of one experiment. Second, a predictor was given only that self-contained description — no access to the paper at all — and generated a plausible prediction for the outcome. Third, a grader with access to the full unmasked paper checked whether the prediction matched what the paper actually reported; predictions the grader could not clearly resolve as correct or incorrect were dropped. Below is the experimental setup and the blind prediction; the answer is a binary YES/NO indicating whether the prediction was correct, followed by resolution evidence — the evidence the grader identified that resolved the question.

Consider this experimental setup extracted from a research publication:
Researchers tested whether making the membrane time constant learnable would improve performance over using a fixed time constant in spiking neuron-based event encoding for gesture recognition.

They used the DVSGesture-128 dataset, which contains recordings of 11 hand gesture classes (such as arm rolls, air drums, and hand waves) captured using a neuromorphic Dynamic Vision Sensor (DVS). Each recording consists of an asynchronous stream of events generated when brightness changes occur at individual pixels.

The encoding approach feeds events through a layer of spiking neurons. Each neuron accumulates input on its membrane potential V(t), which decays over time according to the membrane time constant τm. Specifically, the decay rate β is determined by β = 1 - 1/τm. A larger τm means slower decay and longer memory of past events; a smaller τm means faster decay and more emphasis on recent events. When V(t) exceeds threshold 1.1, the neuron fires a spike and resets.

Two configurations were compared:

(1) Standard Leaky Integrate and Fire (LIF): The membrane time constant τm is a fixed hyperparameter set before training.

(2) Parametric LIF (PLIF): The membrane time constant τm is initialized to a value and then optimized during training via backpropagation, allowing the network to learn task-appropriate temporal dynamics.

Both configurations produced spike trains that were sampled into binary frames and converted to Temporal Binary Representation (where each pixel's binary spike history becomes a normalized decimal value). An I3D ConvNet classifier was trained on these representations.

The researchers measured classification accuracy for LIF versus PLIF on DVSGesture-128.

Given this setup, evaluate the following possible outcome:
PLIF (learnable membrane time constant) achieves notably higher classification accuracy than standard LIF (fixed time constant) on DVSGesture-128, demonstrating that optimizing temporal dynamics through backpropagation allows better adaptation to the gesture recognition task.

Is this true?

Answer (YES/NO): NO